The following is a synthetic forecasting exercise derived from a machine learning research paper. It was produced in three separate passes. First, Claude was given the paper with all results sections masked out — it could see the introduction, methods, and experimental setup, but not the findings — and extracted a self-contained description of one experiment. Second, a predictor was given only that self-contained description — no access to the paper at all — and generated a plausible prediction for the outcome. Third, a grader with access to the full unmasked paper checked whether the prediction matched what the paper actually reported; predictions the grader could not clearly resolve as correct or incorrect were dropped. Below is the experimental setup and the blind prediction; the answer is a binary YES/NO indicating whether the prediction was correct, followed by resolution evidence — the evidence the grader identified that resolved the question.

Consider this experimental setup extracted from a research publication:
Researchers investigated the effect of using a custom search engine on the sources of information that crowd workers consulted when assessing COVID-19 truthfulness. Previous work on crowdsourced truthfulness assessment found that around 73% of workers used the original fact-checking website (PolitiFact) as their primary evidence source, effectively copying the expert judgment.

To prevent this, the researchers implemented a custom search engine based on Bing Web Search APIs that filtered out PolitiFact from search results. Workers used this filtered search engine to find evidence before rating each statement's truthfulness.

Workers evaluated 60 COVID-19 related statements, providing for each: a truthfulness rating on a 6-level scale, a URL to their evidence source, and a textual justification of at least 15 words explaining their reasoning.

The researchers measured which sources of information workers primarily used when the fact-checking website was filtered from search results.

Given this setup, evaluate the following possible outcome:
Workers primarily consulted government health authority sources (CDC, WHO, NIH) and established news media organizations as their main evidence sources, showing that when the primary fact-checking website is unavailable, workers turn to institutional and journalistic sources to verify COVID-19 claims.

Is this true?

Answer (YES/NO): NO